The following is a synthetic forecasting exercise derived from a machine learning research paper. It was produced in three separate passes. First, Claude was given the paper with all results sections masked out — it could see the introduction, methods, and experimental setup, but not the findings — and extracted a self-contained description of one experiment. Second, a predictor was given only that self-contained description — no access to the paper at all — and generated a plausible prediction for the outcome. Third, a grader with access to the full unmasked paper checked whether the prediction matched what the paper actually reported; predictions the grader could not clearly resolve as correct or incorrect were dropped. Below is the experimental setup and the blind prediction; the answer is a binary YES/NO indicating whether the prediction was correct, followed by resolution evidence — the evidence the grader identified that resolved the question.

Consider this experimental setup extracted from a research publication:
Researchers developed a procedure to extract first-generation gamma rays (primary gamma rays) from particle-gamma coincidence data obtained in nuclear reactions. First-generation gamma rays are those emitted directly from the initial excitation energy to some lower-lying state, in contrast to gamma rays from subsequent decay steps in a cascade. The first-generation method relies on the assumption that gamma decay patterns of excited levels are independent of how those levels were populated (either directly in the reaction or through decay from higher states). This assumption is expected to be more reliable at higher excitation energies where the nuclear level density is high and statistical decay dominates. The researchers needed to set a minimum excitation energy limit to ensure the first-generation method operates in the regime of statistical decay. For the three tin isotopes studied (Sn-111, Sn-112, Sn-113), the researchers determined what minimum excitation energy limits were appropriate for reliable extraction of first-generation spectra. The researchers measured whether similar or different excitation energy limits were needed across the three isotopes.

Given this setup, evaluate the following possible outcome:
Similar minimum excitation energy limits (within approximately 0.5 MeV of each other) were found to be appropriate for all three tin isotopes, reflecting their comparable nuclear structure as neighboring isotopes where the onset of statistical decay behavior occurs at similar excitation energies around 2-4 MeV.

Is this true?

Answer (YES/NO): NO